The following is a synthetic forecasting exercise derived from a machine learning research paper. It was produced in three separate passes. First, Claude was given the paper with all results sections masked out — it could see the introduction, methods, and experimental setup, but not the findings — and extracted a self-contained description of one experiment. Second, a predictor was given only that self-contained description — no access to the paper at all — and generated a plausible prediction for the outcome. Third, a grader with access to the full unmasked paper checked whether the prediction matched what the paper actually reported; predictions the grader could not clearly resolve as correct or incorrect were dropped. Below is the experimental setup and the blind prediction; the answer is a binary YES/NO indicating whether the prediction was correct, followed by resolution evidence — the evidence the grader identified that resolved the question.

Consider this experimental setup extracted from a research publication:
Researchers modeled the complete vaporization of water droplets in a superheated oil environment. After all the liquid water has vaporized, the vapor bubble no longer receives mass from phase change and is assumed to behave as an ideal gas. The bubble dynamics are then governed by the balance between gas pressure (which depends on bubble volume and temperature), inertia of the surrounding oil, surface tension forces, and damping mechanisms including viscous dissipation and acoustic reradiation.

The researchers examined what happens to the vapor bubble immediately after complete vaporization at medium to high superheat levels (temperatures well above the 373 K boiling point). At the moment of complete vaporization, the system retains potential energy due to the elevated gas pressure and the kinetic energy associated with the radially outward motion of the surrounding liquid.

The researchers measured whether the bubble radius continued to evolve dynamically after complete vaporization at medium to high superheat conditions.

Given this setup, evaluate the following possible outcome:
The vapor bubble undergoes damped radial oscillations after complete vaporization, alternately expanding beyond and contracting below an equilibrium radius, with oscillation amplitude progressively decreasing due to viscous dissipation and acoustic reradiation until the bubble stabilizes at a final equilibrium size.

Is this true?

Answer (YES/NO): YES